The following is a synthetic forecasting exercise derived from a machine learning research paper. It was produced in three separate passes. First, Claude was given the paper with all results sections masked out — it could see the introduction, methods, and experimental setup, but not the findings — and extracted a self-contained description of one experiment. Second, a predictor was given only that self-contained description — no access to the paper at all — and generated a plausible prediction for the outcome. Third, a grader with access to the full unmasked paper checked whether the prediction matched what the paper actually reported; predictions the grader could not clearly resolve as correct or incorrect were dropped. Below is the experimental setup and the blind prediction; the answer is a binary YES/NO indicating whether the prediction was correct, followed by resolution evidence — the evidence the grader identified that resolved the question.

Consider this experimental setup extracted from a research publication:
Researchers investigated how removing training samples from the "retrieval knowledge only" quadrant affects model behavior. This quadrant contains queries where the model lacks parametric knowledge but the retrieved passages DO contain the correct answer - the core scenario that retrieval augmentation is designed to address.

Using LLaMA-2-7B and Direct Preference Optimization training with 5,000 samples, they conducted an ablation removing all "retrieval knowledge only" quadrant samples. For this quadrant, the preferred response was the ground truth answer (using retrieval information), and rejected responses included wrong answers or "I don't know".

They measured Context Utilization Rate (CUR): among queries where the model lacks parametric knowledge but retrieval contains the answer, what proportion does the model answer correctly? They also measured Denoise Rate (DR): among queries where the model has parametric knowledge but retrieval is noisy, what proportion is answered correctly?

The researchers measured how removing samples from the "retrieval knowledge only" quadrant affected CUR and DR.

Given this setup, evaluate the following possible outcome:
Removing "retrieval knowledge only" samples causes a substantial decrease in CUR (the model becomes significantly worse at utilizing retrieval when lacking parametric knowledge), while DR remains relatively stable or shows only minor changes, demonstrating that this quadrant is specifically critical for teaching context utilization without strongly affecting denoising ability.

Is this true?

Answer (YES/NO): NO